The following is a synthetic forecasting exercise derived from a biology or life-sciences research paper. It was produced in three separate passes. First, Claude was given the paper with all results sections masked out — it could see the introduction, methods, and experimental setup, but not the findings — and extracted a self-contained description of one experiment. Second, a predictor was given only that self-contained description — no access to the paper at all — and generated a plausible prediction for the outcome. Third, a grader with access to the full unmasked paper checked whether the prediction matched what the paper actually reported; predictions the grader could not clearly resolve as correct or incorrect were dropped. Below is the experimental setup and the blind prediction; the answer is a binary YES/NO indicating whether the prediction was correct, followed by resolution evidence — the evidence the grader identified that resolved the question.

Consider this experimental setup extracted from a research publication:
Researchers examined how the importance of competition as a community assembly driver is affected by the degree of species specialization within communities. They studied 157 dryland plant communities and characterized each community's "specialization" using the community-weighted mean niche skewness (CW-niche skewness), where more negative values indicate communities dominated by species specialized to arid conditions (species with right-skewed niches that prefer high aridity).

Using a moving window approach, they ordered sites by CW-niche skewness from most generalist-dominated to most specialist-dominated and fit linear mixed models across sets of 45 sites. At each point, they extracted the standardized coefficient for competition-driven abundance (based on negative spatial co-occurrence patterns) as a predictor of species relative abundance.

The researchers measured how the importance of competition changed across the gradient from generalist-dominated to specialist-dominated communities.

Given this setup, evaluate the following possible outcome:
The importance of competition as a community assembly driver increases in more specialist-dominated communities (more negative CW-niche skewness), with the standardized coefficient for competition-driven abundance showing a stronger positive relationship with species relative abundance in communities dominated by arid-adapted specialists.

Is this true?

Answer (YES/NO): NO